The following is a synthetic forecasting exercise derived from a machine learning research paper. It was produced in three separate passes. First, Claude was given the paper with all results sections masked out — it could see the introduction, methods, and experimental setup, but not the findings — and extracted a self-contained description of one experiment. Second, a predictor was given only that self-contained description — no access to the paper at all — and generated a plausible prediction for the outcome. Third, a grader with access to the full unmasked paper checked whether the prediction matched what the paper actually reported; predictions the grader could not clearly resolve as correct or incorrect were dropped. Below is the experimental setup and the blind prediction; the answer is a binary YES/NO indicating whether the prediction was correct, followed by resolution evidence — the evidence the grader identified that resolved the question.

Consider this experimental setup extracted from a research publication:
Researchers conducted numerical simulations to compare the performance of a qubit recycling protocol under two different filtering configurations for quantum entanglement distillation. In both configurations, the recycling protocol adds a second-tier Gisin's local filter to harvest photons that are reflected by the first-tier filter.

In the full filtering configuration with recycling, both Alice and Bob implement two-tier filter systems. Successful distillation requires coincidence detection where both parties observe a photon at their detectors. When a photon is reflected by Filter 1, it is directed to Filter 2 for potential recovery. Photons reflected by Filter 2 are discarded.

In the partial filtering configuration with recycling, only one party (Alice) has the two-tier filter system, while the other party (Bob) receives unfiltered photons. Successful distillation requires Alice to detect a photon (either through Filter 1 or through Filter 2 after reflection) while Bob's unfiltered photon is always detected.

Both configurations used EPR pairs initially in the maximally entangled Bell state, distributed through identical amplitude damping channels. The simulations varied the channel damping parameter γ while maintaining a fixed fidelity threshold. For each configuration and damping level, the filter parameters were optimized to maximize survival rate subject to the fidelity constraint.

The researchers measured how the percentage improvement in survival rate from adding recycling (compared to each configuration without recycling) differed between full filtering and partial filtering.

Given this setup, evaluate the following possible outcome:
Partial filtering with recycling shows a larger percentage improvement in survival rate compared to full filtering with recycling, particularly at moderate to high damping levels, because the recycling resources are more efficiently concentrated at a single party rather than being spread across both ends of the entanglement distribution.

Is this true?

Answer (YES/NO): NO